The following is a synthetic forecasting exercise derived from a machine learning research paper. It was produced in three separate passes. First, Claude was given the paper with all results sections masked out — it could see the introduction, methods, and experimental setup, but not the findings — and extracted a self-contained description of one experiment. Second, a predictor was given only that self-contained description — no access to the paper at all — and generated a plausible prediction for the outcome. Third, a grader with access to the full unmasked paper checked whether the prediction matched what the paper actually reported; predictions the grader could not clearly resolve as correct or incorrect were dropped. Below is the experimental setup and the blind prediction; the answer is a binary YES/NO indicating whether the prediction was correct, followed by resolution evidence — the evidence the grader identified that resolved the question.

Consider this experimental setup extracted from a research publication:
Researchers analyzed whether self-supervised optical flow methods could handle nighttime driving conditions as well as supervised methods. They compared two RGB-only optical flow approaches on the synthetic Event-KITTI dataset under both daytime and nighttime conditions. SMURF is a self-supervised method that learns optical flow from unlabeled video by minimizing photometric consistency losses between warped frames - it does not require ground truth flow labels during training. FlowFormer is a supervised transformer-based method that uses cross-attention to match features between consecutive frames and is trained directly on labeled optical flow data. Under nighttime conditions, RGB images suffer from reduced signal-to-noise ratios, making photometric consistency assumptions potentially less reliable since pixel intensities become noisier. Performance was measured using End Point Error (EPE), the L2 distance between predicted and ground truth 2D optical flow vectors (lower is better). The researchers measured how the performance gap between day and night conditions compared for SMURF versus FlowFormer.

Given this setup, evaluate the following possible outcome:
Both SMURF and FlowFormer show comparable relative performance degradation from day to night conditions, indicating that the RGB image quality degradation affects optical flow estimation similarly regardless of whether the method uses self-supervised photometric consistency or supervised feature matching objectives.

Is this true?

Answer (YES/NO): NO